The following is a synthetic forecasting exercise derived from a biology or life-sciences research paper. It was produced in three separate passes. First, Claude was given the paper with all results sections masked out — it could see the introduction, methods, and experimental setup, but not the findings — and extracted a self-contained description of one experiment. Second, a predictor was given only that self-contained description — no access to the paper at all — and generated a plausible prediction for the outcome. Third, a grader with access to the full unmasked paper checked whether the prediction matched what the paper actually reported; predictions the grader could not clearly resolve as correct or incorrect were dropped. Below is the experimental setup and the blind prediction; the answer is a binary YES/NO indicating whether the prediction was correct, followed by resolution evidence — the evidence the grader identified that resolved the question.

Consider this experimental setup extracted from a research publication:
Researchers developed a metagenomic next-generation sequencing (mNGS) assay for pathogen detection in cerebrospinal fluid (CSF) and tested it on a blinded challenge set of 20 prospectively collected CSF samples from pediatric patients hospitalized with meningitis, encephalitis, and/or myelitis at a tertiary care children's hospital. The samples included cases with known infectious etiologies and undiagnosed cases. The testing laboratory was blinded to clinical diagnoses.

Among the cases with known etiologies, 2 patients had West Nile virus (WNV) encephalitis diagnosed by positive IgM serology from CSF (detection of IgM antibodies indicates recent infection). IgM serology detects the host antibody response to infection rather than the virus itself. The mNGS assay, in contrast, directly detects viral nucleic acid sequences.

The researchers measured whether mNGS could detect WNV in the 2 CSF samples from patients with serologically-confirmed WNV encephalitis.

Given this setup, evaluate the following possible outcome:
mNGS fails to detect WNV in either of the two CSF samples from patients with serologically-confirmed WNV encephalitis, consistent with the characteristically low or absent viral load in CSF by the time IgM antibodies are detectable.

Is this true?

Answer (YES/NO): NO